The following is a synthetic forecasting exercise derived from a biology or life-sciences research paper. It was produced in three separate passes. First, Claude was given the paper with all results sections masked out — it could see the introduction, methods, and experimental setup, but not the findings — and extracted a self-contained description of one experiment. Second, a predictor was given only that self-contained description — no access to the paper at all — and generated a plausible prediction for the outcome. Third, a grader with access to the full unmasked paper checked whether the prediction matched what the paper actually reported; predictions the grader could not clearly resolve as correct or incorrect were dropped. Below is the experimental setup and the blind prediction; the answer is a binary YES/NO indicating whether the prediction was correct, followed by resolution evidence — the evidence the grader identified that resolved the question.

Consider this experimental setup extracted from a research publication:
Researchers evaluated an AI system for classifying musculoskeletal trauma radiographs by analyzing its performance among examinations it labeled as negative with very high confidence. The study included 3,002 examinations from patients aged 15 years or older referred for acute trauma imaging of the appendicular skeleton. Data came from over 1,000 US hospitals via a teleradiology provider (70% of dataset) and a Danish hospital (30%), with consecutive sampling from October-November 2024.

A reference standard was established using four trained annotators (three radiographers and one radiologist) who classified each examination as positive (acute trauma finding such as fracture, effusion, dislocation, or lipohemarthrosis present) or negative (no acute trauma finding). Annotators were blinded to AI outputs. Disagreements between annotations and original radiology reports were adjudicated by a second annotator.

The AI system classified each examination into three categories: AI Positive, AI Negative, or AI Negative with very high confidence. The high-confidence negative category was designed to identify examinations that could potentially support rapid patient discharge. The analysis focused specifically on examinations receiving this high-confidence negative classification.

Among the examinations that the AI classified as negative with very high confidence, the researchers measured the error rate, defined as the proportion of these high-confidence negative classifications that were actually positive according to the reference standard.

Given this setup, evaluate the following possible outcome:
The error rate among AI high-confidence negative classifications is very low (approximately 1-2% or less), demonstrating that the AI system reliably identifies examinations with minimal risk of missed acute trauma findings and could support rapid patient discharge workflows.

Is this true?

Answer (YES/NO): NO